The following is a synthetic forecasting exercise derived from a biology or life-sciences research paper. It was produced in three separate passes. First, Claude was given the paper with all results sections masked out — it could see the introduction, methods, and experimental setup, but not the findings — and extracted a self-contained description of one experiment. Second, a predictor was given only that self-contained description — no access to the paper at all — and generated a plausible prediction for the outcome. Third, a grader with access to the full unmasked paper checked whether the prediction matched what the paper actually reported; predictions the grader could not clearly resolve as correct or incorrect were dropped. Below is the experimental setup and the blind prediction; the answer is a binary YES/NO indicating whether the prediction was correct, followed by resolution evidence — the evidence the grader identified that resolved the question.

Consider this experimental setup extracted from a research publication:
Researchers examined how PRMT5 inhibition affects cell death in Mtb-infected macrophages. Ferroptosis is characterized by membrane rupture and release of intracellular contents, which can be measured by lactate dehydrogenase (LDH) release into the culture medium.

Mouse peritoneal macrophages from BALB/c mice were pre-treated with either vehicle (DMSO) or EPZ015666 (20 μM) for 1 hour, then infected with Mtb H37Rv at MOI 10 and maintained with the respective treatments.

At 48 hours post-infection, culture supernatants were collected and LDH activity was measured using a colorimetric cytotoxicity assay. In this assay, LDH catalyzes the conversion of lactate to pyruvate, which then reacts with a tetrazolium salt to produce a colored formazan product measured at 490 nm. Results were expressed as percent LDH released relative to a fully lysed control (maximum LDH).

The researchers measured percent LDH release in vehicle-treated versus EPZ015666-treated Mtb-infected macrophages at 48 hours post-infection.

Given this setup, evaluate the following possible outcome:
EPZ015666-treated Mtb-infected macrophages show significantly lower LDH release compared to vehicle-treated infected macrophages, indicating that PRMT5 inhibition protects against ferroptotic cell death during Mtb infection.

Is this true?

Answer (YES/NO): YES